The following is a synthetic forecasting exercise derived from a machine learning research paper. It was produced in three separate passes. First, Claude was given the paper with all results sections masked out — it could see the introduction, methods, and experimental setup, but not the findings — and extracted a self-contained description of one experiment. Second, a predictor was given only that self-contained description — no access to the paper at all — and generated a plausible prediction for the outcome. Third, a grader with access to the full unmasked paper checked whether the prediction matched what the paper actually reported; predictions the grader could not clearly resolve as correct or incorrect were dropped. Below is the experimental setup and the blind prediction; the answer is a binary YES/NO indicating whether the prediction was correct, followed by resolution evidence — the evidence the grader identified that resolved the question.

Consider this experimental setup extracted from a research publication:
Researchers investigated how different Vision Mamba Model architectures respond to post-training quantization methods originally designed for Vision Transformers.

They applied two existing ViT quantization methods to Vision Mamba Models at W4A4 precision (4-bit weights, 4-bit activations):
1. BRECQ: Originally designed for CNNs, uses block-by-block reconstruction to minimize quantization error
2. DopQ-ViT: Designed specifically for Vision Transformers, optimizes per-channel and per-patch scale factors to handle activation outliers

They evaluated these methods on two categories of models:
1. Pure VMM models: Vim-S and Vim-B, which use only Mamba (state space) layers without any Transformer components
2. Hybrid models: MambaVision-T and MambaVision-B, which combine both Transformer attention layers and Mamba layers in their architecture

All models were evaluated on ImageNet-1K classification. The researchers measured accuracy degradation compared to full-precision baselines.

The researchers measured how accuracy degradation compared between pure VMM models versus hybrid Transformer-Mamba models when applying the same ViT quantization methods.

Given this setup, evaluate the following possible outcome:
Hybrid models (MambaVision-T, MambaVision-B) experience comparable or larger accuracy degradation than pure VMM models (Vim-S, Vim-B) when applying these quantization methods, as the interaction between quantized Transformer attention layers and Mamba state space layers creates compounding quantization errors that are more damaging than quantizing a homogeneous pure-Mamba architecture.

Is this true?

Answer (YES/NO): NO